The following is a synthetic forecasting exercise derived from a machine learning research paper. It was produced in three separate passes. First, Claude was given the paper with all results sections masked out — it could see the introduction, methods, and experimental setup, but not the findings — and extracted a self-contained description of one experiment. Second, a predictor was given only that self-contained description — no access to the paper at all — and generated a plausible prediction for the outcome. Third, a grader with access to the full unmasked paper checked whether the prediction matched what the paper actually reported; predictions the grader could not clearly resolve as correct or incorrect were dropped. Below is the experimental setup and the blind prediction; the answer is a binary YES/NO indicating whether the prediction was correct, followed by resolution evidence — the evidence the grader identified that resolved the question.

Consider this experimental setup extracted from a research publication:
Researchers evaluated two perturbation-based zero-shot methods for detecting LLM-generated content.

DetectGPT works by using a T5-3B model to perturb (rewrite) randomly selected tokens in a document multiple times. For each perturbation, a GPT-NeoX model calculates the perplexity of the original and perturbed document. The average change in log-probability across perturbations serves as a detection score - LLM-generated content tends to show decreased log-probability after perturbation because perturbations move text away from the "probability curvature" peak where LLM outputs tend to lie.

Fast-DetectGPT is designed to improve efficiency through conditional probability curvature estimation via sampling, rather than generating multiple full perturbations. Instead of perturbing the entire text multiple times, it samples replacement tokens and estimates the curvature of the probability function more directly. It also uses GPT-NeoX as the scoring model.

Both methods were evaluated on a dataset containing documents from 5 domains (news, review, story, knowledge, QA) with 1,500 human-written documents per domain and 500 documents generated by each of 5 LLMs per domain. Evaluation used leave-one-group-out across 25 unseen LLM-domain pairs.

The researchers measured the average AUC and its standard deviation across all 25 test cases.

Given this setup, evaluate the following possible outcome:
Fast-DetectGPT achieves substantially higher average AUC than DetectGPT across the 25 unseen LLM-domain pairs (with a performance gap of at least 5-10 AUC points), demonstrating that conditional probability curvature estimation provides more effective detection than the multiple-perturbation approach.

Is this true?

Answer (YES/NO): YES